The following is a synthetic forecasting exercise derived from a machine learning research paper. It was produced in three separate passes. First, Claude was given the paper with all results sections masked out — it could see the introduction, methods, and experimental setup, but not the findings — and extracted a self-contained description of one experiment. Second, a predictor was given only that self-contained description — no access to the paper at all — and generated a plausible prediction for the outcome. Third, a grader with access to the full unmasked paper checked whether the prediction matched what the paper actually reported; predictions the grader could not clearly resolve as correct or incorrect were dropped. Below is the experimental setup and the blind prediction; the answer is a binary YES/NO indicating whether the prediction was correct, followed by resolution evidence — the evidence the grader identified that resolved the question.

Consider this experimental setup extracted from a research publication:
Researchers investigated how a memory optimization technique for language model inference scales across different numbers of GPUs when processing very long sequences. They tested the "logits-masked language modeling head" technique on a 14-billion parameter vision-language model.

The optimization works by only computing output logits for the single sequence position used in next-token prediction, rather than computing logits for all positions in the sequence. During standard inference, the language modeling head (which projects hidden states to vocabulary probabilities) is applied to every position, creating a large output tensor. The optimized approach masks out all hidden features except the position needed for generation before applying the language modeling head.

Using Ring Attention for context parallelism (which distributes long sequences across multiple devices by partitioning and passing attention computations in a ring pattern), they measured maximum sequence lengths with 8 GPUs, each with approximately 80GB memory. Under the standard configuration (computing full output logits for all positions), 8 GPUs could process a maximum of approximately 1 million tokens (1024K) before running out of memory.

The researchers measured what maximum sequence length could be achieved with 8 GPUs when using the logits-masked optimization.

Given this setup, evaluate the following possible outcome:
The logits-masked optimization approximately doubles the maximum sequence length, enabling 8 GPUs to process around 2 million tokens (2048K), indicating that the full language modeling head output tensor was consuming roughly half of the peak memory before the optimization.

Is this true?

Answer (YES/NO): NO